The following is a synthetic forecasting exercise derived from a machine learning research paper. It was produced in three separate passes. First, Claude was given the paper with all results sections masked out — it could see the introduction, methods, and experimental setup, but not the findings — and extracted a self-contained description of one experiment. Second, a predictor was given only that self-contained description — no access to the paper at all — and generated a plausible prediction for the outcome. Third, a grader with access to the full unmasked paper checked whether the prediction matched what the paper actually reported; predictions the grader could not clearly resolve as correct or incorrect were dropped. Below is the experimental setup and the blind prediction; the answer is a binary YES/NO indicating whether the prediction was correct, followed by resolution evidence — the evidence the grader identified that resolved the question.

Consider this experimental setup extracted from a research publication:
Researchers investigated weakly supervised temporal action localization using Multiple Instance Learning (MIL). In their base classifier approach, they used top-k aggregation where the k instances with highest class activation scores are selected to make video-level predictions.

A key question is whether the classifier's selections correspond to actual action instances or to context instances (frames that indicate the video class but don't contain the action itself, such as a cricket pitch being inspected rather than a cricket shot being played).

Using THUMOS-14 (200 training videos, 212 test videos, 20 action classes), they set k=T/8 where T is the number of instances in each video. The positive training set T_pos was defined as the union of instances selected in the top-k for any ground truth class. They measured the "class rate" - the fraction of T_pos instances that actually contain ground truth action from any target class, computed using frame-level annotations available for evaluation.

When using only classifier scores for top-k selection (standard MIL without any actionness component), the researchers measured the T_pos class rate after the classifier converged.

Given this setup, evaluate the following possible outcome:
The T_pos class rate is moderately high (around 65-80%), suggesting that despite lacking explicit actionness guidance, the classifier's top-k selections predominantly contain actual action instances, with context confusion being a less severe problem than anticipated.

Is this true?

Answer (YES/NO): NO